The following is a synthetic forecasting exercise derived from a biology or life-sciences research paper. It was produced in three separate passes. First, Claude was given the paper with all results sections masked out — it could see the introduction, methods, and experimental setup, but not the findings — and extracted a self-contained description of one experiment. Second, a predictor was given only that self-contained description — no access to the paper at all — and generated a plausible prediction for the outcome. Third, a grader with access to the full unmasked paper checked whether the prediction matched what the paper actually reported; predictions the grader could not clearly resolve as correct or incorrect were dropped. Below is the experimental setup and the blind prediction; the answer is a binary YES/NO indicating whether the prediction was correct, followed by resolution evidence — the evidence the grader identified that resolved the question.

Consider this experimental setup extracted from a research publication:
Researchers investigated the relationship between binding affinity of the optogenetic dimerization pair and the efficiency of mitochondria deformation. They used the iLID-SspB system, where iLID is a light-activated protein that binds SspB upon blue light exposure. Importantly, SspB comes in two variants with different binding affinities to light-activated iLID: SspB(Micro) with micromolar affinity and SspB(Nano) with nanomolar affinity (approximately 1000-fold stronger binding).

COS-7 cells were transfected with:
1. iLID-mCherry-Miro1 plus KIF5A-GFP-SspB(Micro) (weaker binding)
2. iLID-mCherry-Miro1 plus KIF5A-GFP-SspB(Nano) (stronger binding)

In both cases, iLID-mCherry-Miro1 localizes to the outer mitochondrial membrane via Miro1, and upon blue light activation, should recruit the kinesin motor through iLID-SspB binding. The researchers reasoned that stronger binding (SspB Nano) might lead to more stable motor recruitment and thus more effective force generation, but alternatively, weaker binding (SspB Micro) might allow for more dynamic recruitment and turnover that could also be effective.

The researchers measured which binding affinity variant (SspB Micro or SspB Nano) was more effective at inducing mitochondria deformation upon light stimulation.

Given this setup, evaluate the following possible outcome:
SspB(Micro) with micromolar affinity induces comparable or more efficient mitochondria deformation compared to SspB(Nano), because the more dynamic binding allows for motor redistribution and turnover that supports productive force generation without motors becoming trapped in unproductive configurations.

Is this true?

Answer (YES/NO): YES